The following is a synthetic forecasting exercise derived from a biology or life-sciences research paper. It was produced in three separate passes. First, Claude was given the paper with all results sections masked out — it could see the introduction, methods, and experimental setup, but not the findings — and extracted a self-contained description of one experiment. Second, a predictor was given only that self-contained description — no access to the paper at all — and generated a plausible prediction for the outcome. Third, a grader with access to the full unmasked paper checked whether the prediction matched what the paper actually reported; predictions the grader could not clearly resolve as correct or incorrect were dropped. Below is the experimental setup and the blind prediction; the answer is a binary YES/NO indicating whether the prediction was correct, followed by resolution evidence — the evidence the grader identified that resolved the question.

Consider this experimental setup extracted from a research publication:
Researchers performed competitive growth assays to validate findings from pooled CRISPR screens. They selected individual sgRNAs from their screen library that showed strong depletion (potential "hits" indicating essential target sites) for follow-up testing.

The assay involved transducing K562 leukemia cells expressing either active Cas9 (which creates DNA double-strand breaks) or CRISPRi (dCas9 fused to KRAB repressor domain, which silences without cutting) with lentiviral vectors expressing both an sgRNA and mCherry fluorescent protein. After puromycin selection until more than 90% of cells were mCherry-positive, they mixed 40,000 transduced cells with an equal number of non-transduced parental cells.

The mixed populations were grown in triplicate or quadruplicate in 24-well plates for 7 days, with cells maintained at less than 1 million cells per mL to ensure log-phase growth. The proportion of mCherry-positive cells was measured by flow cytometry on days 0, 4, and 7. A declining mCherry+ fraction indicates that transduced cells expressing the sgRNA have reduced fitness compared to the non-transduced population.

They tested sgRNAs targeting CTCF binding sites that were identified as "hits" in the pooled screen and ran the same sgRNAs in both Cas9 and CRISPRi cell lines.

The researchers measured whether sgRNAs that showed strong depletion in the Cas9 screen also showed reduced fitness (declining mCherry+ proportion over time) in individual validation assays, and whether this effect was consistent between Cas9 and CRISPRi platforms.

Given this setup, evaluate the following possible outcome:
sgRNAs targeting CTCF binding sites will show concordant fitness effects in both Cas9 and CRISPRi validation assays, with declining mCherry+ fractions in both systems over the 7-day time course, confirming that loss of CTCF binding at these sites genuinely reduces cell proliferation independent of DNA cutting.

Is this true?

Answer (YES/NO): NO